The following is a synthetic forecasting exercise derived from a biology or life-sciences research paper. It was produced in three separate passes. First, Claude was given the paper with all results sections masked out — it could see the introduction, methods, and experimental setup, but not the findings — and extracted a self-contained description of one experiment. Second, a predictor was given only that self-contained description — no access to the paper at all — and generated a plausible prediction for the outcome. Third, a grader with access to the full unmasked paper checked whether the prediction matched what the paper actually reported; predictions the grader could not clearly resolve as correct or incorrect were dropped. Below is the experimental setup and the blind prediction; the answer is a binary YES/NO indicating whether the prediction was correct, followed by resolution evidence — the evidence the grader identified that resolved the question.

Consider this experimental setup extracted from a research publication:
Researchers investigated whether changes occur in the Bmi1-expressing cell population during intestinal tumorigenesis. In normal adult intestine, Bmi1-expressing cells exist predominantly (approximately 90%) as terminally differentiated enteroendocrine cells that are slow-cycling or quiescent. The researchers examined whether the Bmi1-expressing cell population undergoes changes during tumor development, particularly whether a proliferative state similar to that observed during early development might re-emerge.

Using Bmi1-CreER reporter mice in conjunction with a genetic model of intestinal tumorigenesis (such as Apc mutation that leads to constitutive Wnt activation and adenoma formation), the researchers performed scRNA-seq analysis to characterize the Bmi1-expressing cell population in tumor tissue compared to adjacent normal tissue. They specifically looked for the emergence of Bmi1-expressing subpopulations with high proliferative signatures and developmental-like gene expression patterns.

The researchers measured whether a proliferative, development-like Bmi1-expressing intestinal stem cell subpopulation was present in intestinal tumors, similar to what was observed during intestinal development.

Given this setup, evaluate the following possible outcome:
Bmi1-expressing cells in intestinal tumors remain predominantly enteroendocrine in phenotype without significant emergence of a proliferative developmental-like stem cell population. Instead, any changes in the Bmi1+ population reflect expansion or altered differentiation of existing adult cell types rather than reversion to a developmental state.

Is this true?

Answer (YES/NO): NO